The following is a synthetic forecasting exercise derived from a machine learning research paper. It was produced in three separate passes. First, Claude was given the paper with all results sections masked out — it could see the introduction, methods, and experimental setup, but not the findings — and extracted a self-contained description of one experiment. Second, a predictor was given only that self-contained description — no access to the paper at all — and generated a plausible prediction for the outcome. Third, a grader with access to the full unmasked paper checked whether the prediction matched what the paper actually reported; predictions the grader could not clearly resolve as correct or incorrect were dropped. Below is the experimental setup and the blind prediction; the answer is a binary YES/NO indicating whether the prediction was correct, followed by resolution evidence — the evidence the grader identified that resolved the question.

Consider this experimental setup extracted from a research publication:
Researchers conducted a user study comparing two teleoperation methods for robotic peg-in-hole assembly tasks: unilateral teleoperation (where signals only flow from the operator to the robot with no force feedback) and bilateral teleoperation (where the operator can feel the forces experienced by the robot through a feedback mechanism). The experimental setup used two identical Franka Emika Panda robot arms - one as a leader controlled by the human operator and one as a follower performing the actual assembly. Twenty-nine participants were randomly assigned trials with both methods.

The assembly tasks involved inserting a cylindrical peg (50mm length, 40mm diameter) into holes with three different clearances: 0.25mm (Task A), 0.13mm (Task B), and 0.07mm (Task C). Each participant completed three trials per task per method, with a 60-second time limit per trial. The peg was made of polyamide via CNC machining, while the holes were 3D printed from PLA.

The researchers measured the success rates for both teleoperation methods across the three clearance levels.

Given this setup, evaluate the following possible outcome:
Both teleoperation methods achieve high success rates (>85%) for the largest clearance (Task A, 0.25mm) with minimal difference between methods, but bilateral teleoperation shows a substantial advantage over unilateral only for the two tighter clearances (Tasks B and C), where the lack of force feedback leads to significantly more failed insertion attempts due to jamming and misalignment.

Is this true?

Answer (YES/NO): YES